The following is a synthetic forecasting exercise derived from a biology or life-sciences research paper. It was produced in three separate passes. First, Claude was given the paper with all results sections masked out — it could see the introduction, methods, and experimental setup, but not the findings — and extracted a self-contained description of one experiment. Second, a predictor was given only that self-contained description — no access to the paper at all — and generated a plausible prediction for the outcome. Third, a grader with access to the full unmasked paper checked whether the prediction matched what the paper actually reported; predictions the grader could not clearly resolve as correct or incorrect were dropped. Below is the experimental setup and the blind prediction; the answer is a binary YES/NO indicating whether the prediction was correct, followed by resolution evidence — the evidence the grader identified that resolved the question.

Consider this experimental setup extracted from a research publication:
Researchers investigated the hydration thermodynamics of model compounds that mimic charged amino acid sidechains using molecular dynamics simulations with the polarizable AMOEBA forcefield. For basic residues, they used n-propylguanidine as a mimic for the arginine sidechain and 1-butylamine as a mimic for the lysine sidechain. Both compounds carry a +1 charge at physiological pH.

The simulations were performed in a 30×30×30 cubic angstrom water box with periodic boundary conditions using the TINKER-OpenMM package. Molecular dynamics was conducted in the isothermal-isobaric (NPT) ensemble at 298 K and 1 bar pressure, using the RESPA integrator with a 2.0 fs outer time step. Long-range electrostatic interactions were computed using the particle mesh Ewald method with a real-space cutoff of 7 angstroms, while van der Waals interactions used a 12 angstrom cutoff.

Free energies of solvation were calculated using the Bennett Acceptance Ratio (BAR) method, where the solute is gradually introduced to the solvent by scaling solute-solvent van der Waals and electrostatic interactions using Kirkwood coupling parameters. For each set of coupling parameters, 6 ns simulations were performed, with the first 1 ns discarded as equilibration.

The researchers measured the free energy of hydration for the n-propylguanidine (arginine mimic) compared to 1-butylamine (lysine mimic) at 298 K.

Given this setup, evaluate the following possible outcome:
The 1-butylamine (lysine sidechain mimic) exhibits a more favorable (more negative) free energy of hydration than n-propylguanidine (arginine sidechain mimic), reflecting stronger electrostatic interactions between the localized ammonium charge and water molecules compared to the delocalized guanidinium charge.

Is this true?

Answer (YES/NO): YES